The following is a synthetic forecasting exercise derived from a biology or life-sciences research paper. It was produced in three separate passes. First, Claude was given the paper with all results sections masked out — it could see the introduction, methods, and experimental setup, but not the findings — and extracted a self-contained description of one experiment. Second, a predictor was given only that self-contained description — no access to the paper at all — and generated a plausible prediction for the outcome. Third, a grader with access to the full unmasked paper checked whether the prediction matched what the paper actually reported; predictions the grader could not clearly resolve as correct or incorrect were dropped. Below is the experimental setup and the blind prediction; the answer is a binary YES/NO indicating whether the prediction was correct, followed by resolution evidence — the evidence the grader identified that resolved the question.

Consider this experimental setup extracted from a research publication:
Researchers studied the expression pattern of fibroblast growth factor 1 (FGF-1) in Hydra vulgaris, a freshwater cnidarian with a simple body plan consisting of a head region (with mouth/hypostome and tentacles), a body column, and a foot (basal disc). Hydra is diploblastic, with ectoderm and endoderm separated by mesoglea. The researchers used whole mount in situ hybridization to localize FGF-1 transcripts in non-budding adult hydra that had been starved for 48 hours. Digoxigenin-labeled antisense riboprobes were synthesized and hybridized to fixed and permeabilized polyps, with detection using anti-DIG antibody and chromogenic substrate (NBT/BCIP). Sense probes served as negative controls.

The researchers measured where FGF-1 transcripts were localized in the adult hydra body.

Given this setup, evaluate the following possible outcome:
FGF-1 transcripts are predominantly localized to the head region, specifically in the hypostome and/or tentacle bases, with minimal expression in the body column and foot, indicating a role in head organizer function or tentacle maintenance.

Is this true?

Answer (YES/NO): NO